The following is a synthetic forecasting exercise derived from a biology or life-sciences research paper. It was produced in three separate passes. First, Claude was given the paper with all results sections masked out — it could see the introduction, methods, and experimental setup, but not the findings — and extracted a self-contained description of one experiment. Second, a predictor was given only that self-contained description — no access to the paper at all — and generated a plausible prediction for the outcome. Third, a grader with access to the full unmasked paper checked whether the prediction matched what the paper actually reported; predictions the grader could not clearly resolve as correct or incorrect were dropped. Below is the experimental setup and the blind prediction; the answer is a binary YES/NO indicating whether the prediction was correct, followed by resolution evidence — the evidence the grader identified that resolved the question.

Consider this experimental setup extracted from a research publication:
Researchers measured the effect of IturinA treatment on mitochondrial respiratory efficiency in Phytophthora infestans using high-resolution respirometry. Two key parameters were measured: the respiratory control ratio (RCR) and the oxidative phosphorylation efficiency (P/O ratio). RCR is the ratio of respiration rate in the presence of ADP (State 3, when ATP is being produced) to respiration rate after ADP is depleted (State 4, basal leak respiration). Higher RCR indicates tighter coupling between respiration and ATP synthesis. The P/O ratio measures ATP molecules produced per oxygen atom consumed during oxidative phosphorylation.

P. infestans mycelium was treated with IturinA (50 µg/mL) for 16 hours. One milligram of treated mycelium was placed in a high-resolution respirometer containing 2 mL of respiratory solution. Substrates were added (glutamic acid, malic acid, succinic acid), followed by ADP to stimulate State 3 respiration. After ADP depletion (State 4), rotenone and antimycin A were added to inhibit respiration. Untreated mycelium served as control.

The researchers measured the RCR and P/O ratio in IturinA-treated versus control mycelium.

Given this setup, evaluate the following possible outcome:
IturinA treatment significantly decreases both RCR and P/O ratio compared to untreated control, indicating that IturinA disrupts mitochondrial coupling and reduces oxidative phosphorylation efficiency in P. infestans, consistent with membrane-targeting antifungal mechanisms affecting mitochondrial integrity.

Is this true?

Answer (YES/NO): YES